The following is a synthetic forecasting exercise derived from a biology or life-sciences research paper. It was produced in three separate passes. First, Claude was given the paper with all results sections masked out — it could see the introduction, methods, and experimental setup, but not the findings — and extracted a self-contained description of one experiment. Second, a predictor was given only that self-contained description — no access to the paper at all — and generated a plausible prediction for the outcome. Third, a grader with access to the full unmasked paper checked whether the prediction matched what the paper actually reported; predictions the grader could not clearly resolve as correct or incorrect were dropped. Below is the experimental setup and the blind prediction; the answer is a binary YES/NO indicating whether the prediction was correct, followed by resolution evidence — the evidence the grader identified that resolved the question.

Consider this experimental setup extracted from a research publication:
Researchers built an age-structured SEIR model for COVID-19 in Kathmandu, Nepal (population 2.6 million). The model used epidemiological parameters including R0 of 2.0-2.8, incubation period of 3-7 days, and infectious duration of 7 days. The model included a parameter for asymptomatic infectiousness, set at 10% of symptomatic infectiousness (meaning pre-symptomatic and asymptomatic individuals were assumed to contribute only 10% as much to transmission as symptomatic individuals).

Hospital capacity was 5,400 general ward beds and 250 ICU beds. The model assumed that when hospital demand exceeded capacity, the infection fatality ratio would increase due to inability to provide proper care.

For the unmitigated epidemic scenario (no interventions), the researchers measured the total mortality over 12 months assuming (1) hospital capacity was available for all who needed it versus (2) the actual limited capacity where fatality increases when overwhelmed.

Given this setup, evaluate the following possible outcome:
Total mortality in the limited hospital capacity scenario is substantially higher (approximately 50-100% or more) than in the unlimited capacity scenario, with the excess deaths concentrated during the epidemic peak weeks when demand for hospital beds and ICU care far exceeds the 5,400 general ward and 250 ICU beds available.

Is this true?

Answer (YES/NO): YES